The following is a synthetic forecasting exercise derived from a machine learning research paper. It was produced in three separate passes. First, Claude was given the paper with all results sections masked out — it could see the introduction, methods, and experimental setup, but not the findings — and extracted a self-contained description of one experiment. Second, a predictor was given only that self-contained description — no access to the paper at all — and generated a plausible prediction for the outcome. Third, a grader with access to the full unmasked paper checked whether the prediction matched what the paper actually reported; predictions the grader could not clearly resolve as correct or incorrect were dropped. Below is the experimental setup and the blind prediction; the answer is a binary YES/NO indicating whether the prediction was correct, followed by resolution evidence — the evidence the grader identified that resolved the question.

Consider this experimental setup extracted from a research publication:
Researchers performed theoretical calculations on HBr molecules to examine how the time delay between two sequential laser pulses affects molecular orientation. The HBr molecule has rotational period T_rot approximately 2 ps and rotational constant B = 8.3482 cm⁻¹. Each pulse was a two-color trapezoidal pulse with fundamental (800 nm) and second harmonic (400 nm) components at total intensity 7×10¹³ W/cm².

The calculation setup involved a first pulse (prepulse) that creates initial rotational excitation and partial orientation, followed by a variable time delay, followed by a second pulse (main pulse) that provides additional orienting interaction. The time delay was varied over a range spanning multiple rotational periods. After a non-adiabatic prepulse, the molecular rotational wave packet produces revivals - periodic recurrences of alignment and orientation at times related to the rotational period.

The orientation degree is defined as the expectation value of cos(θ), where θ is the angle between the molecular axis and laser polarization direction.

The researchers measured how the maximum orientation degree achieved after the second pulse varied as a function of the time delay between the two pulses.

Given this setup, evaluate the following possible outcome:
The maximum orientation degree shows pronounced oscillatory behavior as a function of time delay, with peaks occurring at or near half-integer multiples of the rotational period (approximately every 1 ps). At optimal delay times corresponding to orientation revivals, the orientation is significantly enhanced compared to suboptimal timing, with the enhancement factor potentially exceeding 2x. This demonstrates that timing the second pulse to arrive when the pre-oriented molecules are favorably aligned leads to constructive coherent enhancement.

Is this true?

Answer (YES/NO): NO